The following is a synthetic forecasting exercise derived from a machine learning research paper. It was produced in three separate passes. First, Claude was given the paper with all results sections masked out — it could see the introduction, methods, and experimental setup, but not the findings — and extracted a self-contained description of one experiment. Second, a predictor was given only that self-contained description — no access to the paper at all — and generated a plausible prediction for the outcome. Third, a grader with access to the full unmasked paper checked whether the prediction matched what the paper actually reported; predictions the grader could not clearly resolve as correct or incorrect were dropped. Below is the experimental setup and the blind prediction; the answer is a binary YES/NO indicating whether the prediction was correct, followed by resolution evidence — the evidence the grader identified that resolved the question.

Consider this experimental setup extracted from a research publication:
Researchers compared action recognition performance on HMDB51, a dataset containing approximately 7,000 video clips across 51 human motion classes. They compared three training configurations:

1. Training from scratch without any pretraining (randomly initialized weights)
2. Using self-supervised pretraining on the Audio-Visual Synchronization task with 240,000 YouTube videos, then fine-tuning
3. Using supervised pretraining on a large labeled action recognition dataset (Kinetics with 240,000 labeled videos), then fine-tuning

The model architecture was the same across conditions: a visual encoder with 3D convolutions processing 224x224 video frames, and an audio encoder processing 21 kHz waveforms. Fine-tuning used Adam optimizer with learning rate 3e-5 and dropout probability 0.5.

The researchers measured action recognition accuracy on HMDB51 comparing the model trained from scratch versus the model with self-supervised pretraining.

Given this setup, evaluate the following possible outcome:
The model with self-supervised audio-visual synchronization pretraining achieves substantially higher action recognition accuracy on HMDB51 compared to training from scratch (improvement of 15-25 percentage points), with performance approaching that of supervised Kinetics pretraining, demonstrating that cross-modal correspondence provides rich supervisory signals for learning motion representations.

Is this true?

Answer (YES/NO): NO